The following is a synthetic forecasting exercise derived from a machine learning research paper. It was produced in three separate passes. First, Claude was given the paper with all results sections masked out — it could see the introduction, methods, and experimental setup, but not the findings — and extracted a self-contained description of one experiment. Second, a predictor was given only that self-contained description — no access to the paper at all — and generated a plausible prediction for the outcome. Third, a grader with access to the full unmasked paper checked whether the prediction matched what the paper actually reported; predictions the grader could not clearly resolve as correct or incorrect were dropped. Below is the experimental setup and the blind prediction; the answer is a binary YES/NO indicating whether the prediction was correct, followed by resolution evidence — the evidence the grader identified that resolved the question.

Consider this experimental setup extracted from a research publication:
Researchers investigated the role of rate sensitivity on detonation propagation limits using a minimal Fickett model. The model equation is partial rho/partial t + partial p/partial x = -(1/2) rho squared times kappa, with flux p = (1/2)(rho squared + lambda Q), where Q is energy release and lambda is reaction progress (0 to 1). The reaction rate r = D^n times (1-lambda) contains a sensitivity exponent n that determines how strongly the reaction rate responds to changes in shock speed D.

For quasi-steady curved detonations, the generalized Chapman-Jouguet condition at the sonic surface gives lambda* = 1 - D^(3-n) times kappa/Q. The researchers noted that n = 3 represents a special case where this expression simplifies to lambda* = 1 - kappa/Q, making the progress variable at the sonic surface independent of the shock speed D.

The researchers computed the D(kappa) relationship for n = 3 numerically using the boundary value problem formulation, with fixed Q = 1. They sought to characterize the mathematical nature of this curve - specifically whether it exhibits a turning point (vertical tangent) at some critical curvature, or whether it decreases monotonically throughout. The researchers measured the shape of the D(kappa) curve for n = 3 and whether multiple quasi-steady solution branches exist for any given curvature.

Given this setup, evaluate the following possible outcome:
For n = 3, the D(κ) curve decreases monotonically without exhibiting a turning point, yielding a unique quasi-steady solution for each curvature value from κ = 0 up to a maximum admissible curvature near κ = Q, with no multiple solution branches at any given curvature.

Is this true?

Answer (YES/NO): YES